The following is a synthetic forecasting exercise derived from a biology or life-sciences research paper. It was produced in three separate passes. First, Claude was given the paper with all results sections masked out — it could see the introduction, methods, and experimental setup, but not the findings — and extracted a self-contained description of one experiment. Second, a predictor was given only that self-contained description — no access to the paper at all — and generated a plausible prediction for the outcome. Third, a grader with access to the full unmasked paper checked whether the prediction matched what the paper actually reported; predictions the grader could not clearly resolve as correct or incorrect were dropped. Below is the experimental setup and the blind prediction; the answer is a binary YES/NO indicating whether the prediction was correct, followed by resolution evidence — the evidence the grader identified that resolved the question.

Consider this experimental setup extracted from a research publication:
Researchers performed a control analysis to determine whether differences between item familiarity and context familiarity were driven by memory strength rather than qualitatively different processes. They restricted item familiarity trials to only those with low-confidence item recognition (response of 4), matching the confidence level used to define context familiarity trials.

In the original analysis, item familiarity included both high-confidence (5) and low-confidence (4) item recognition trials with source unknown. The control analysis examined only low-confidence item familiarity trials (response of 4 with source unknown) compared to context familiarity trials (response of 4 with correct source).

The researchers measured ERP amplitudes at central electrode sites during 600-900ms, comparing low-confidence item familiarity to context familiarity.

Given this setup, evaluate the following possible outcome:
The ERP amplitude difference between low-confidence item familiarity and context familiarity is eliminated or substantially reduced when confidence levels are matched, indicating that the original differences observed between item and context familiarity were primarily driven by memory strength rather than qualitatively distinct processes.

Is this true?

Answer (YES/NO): NO